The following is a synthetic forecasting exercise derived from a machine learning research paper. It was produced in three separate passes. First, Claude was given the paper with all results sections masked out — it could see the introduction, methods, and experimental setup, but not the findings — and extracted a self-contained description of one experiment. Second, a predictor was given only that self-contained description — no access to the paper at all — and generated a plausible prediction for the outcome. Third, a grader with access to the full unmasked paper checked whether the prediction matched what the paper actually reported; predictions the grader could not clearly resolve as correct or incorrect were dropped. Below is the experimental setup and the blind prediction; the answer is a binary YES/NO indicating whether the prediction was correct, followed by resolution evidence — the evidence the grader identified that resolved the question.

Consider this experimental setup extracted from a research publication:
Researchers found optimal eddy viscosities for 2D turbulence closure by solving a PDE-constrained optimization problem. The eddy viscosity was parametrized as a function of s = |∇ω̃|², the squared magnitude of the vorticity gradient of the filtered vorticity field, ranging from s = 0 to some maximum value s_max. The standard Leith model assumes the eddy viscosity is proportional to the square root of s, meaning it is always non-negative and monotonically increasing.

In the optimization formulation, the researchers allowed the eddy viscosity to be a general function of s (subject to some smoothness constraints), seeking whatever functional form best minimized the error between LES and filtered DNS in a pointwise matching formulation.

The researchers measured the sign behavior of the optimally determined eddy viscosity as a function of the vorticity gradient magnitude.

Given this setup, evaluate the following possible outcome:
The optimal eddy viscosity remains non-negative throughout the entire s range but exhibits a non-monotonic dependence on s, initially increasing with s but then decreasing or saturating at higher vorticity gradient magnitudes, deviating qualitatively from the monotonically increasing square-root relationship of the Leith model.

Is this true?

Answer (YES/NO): NO